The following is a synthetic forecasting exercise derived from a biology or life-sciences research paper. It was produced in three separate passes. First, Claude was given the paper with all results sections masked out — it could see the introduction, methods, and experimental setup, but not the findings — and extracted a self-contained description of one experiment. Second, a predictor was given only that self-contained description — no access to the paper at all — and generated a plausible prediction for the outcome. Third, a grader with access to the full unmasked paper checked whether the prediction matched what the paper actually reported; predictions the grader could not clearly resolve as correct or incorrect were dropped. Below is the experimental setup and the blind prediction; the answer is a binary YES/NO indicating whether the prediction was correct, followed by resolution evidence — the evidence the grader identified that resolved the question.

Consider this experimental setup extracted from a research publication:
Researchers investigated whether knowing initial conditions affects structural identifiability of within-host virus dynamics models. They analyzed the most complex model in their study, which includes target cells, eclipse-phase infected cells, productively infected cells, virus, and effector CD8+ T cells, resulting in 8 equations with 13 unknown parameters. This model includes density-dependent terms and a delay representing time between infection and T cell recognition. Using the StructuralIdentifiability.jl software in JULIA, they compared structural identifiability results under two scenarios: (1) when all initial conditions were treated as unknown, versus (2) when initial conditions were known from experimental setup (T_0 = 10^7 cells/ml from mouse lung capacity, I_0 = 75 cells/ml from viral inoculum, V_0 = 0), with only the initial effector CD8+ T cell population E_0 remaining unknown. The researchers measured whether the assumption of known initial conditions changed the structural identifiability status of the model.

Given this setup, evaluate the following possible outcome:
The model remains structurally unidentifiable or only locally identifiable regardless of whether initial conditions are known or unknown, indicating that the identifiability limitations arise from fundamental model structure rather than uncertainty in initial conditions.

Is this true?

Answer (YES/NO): NO